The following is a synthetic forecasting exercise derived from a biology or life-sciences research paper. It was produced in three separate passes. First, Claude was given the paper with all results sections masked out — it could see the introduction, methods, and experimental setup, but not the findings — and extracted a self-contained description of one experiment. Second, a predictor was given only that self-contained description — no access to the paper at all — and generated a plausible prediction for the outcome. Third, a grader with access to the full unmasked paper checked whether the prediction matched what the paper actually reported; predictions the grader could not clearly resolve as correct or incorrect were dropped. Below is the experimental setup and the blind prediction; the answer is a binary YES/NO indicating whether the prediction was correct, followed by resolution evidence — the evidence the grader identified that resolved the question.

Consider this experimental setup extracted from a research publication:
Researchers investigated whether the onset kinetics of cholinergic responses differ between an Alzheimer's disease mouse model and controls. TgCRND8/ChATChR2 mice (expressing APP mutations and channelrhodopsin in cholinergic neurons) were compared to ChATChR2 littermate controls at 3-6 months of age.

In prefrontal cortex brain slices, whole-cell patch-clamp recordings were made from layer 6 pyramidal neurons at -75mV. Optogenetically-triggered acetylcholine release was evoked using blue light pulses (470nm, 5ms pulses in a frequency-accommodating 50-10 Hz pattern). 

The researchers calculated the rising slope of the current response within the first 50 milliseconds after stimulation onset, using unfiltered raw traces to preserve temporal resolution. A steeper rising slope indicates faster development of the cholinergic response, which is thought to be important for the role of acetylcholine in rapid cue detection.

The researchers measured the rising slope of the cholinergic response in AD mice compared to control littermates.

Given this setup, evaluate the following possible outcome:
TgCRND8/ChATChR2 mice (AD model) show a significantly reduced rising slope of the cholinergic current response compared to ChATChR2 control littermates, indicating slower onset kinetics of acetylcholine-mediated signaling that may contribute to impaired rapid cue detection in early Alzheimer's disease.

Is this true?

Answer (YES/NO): NO